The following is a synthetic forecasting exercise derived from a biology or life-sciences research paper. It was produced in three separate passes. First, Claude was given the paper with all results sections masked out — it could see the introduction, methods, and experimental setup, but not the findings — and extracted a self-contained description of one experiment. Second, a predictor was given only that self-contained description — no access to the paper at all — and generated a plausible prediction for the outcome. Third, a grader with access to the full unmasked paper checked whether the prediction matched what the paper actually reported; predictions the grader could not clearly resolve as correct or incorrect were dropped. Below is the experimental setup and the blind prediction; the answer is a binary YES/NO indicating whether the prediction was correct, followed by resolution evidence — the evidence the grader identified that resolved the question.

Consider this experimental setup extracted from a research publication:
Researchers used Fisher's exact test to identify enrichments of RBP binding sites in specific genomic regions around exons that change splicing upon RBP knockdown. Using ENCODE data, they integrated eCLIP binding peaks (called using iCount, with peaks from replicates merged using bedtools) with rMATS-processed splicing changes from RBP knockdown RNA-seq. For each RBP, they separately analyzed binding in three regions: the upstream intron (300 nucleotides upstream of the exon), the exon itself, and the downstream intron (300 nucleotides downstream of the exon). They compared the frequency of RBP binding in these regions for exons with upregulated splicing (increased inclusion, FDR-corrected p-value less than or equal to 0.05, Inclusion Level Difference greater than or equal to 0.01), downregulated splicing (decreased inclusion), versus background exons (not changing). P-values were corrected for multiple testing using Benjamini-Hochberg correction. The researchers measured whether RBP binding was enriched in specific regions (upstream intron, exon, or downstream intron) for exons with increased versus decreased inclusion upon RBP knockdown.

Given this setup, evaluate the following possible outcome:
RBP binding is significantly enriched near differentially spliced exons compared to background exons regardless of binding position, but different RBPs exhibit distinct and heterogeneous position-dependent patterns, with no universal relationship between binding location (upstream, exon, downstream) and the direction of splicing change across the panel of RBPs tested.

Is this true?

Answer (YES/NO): YES